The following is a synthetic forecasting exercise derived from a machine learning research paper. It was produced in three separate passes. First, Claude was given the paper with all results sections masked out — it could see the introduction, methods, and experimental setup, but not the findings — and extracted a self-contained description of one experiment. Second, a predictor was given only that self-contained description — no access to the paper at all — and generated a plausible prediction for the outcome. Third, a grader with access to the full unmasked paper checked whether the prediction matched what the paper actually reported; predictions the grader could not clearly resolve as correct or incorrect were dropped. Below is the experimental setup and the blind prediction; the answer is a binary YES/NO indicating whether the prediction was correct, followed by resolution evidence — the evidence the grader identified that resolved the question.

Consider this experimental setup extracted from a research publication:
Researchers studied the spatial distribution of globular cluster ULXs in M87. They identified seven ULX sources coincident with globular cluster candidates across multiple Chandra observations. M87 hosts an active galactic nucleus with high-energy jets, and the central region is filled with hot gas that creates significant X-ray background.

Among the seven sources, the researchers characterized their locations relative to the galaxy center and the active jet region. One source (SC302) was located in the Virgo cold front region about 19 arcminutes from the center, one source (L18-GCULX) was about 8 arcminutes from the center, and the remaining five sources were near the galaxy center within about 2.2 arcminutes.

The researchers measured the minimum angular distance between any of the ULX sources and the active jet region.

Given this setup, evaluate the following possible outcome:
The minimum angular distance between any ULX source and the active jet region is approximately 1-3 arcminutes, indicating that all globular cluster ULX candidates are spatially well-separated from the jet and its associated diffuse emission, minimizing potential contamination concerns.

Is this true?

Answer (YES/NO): NO